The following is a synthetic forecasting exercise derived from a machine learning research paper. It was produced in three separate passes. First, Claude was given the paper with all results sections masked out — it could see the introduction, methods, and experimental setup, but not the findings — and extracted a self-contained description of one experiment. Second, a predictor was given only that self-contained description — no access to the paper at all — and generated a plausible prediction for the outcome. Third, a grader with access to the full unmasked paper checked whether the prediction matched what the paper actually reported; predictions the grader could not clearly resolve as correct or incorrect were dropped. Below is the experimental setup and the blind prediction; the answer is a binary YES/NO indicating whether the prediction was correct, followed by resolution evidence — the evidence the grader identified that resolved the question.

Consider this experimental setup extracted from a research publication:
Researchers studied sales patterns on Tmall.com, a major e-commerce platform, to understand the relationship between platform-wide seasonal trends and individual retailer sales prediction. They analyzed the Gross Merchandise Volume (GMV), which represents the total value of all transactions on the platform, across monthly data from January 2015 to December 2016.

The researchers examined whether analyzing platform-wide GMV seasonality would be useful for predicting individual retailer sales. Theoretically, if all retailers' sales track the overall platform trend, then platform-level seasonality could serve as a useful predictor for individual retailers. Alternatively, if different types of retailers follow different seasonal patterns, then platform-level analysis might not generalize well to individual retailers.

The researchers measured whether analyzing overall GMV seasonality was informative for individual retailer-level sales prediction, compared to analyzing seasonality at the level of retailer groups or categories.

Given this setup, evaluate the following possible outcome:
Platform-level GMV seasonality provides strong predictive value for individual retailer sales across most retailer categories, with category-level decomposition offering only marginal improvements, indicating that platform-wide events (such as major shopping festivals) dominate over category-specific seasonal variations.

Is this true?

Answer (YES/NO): NO